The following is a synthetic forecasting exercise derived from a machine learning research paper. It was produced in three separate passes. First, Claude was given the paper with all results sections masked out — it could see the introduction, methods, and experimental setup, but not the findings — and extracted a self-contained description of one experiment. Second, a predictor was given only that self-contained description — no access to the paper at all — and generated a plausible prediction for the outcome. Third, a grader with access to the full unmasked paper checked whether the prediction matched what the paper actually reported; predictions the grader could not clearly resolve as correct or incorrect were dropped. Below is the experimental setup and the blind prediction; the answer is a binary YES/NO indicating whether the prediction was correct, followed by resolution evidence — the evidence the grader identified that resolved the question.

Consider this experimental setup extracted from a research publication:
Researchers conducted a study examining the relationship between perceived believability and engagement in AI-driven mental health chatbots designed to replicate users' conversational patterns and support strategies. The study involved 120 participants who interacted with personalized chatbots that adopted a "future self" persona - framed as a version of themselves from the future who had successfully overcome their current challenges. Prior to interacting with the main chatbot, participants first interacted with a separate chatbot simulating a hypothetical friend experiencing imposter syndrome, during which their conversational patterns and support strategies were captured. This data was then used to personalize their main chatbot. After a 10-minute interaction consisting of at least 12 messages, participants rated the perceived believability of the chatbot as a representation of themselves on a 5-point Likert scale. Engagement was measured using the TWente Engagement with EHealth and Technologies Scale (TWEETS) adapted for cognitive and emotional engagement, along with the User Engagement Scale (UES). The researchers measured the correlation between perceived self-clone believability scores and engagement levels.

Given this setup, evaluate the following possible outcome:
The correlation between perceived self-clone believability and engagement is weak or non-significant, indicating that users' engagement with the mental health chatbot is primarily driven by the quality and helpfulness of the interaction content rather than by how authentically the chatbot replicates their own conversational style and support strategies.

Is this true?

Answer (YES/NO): NO